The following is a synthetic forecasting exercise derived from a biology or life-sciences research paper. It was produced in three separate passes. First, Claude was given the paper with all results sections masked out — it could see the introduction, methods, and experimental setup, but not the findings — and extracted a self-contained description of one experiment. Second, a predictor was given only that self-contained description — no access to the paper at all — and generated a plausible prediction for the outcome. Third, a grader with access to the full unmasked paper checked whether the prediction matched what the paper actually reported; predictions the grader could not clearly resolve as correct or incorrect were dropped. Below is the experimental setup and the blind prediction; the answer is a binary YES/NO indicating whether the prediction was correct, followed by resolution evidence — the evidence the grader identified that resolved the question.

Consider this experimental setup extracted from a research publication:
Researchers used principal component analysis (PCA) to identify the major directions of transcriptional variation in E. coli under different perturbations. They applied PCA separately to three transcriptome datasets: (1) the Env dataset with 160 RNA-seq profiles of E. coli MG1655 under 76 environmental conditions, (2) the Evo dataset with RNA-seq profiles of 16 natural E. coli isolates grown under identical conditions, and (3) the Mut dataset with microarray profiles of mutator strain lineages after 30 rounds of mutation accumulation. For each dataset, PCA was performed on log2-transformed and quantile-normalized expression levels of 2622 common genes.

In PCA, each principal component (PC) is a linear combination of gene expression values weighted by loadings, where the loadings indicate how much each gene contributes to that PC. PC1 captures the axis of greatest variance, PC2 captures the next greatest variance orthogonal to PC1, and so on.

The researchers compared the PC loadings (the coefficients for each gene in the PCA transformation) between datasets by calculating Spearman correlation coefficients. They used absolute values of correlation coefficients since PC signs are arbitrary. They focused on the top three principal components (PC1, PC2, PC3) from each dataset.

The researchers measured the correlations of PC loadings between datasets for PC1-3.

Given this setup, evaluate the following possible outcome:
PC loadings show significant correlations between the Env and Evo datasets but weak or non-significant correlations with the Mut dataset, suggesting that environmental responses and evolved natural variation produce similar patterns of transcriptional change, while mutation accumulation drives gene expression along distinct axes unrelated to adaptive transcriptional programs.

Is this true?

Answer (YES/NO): NO